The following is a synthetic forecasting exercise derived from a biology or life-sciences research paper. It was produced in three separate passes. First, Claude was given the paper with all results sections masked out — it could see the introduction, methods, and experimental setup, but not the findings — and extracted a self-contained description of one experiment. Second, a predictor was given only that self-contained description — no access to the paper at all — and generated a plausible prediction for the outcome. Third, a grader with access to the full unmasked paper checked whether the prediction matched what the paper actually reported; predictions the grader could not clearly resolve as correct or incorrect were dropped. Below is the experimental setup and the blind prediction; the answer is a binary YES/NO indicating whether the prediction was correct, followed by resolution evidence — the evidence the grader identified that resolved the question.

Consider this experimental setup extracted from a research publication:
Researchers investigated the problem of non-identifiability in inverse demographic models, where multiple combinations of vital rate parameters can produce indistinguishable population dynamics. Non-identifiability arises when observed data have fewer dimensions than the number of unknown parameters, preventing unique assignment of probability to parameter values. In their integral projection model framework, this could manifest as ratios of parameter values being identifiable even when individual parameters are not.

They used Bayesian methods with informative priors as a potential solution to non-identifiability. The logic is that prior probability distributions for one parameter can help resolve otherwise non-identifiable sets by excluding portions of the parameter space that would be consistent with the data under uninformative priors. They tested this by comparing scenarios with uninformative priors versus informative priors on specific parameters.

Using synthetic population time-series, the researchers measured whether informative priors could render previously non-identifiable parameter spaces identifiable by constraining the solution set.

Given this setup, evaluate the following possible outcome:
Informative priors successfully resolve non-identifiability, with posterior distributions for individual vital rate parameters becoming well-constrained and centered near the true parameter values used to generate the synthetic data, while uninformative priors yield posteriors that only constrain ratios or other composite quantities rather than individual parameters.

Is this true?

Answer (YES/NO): NO